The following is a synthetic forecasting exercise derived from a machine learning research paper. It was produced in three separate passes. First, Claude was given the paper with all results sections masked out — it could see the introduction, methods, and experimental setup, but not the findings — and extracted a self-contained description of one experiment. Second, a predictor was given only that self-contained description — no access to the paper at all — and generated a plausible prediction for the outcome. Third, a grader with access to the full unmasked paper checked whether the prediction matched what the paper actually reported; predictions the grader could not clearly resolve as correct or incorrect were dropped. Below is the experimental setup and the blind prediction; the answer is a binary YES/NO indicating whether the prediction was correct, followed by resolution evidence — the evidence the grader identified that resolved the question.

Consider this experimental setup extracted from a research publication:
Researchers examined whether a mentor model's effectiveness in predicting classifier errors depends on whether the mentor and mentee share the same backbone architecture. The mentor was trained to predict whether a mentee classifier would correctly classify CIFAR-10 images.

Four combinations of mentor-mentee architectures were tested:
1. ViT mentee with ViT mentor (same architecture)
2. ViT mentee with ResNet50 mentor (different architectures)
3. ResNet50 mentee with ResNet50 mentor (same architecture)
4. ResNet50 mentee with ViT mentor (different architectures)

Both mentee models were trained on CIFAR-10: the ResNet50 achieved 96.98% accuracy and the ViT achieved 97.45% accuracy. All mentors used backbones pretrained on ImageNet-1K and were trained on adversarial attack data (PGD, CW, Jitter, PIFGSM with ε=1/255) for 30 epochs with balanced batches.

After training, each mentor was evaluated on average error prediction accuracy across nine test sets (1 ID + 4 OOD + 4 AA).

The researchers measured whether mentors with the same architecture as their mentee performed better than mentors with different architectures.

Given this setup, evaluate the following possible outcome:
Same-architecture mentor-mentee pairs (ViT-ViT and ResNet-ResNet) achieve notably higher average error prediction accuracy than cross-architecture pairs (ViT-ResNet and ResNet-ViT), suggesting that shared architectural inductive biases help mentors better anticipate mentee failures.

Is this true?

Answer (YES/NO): NO